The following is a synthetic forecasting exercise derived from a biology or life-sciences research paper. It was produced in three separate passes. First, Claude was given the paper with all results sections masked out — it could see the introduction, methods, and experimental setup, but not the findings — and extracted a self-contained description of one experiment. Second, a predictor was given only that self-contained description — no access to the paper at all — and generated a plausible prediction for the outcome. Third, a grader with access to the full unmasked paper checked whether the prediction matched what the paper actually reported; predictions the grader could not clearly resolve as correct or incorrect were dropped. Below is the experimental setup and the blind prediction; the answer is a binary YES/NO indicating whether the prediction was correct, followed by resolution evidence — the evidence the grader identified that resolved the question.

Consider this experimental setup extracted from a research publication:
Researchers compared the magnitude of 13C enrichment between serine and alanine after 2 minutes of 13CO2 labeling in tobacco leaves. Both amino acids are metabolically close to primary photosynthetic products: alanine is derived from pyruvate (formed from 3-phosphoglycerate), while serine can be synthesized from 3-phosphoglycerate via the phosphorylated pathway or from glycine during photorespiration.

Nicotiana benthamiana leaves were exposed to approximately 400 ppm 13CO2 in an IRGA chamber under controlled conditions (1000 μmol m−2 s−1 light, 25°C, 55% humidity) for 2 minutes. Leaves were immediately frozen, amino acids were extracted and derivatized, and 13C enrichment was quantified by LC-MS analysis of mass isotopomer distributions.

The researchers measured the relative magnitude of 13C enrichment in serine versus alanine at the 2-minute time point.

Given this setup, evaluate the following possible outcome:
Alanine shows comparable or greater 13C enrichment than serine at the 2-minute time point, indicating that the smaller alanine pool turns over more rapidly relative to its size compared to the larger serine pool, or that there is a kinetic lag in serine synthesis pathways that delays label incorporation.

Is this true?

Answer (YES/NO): YES